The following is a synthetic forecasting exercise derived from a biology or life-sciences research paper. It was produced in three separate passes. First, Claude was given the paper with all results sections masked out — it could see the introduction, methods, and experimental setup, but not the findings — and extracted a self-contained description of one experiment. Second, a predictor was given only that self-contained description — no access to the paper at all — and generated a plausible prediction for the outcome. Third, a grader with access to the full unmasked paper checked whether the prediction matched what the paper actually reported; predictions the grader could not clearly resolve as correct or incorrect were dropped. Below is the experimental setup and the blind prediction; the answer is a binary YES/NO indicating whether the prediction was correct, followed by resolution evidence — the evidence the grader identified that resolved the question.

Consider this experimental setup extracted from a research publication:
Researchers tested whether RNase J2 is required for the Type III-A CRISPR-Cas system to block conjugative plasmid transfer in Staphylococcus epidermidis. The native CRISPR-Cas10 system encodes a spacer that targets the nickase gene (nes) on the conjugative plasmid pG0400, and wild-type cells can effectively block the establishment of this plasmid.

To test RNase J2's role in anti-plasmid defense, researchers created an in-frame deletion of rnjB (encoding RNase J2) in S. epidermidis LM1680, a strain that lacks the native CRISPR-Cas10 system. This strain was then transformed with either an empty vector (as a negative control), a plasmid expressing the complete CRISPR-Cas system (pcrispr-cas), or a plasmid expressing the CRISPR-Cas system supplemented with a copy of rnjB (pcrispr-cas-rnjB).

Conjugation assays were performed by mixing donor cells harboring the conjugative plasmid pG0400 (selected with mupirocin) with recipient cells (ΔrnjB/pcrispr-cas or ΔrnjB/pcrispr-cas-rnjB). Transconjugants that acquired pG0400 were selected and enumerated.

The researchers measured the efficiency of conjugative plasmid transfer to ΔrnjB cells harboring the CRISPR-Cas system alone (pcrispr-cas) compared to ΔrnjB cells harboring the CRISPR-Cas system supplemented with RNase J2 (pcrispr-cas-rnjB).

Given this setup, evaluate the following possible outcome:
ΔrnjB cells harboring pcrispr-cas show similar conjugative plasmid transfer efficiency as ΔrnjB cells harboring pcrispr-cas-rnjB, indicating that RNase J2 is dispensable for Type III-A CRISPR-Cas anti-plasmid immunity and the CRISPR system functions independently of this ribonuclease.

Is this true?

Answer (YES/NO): NO